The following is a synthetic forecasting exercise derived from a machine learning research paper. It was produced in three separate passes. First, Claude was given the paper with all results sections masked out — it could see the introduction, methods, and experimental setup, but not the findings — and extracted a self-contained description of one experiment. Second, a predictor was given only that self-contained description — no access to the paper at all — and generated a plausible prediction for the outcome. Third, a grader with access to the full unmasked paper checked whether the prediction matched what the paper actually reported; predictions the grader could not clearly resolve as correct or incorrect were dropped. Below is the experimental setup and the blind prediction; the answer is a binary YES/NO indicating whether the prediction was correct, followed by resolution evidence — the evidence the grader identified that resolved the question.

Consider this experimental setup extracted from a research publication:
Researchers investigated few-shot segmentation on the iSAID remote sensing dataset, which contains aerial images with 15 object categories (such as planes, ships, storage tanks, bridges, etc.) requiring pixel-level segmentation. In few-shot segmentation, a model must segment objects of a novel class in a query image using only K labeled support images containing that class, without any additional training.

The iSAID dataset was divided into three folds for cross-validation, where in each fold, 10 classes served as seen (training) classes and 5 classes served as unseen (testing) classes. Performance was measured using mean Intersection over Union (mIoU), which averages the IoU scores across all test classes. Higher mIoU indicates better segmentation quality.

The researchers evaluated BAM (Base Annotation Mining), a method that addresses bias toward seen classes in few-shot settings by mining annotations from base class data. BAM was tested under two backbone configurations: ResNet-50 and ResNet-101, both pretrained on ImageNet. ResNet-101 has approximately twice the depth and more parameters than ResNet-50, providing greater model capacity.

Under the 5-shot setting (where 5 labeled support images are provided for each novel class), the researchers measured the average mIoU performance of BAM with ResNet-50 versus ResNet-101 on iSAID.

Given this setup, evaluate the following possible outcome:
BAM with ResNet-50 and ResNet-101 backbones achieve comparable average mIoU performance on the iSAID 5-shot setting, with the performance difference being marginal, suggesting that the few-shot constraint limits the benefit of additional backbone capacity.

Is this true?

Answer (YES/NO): NO